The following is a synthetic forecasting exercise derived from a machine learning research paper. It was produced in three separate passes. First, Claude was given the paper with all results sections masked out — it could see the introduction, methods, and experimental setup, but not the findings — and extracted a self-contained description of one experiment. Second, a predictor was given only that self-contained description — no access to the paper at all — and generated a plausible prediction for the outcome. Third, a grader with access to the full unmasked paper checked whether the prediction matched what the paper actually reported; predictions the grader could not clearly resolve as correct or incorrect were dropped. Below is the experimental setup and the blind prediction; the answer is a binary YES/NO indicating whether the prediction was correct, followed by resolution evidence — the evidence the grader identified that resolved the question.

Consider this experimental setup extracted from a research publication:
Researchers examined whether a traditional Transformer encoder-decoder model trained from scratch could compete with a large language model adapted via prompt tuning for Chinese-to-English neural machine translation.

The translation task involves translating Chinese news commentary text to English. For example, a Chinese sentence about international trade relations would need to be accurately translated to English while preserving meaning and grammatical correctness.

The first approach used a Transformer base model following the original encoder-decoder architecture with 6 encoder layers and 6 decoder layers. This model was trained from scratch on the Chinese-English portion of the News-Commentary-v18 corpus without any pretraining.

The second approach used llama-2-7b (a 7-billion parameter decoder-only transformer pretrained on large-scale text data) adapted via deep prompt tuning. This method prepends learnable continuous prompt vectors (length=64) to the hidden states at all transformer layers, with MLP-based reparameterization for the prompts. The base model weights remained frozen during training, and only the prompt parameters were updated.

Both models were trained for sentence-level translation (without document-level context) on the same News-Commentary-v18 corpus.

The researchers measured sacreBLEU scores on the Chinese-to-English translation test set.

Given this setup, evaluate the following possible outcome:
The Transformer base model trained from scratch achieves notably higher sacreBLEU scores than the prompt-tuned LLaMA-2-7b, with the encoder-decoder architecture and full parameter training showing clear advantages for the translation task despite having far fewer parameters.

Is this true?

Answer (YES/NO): NO